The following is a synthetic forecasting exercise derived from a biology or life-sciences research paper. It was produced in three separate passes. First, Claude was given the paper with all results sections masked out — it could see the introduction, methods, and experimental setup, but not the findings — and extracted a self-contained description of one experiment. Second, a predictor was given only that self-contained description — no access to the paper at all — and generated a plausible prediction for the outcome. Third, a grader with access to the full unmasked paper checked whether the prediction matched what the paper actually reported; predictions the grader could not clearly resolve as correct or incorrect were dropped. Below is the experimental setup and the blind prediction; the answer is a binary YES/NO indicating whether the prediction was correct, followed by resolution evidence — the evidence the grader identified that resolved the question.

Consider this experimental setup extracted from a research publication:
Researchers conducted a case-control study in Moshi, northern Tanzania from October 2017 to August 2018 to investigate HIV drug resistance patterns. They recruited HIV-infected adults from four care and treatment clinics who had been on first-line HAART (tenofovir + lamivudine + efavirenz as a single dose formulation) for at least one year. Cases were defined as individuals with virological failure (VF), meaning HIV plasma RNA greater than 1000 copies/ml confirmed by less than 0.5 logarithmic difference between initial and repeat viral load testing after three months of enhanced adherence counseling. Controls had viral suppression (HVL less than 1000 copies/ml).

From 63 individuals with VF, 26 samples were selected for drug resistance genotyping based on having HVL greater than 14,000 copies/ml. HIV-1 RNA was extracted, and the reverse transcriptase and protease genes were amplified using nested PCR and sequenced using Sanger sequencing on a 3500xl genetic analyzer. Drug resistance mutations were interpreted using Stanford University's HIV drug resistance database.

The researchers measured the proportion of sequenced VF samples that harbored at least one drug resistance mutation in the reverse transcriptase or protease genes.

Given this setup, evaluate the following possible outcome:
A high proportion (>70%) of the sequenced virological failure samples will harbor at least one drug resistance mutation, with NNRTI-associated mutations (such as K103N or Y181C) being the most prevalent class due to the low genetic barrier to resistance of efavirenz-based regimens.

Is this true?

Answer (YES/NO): YES